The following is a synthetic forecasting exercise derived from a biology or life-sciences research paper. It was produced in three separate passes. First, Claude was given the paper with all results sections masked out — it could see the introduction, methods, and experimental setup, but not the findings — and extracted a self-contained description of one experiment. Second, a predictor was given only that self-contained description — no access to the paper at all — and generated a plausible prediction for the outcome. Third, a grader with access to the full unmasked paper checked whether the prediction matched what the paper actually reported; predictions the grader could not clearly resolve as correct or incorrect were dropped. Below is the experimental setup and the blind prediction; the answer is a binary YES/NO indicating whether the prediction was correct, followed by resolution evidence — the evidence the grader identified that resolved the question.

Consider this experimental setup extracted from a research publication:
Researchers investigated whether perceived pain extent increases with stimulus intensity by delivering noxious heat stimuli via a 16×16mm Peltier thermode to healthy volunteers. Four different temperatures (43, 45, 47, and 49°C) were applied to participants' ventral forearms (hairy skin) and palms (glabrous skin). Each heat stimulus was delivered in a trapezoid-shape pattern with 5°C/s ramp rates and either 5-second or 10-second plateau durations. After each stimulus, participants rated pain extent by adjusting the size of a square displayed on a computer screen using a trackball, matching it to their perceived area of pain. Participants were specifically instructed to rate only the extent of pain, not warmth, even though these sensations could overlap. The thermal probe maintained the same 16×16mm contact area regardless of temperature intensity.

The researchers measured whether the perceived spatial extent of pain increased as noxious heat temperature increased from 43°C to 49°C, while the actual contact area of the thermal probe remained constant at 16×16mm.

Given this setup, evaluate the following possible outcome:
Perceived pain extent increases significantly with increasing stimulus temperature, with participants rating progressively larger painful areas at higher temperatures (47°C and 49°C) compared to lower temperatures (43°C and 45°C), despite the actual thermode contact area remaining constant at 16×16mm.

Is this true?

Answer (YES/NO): YES